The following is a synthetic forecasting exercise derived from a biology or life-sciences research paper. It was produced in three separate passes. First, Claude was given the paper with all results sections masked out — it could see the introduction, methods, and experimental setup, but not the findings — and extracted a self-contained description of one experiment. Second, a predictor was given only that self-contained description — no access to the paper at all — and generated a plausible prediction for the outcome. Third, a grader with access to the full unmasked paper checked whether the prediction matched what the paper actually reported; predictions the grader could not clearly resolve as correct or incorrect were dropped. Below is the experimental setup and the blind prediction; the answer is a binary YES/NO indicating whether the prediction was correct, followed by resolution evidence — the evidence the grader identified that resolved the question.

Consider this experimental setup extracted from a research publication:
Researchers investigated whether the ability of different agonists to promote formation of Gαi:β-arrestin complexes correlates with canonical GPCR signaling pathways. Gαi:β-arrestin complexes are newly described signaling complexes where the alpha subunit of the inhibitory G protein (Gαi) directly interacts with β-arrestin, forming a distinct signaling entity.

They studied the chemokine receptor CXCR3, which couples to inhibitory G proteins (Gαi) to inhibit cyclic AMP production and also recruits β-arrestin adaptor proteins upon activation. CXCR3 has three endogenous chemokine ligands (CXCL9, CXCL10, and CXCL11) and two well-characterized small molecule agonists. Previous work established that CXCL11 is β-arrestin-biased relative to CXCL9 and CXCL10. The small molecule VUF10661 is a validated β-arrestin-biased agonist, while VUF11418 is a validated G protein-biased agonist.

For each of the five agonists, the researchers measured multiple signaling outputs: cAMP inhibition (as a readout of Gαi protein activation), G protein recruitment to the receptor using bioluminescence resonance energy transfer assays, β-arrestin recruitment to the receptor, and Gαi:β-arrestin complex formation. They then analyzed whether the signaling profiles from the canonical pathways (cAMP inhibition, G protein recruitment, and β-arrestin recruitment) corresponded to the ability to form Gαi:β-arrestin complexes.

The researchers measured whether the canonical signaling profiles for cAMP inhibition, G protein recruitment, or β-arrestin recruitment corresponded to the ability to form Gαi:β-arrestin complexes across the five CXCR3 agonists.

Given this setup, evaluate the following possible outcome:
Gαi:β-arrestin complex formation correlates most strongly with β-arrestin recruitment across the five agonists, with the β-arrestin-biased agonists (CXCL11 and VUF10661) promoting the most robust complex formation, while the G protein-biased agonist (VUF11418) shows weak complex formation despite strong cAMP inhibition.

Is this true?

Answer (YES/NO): NO